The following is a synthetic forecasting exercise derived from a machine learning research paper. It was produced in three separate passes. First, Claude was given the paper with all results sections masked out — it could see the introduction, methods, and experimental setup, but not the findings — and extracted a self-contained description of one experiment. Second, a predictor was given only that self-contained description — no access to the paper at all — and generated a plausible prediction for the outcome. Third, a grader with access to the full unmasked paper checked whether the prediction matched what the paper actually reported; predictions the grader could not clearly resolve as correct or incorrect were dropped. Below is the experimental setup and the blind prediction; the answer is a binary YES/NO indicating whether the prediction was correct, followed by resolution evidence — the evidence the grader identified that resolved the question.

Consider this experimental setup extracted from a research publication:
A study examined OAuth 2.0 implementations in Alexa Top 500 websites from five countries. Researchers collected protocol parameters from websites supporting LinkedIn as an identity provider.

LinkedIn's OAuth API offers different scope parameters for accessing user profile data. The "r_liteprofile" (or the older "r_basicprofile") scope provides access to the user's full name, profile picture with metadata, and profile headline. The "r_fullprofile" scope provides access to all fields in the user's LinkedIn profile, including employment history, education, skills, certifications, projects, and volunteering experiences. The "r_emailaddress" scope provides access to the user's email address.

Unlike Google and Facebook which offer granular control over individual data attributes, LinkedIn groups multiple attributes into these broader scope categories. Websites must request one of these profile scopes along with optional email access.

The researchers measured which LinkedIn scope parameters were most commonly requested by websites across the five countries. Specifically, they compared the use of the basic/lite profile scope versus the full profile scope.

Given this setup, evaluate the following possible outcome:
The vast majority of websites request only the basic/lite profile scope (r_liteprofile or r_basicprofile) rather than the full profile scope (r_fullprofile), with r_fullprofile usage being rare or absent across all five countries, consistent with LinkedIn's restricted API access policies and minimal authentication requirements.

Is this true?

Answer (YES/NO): NO